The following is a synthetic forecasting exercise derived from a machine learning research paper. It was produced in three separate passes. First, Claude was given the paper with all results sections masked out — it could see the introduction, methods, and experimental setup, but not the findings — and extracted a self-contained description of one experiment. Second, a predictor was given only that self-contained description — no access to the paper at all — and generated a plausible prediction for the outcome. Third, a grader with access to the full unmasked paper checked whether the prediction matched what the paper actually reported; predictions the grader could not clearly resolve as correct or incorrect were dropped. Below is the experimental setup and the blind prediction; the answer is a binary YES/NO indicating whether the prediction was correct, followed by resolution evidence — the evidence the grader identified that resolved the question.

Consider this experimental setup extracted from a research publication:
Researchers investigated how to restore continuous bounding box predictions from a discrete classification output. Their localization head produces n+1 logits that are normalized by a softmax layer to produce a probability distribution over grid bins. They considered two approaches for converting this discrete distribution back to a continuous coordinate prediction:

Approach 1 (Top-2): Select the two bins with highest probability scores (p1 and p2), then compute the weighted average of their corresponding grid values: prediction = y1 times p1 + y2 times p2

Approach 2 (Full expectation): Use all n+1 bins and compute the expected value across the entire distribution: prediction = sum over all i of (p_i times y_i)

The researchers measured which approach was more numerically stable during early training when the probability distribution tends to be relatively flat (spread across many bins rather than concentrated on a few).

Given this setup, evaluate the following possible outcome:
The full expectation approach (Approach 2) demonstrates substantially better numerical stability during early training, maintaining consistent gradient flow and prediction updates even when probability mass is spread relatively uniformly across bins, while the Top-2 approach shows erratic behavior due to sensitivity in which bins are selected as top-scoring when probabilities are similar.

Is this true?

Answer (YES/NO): YES